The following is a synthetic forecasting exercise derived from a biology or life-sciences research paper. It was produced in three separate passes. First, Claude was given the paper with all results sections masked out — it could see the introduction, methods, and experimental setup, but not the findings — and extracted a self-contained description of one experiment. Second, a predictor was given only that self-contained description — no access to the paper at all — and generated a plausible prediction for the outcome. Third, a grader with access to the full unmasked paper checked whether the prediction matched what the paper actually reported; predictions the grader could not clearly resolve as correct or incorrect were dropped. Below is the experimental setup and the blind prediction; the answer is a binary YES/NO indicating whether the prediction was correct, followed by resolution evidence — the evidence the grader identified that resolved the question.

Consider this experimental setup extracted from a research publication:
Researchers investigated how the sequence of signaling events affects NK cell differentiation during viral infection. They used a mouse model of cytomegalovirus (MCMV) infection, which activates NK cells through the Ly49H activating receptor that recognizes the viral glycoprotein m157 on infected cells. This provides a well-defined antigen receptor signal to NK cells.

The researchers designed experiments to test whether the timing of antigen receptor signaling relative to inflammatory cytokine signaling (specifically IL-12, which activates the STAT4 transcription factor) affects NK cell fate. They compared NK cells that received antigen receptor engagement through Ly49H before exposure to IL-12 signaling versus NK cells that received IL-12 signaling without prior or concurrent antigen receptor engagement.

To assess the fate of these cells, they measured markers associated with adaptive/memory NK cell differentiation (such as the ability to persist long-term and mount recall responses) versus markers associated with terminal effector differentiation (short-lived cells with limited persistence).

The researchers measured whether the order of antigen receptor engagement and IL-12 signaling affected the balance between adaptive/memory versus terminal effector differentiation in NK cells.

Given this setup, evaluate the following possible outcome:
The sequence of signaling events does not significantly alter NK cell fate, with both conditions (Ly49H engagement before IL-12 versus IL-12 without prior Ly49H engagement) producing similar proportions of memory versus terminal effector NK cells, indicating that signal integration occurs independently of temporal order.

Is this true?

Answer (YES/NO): NO